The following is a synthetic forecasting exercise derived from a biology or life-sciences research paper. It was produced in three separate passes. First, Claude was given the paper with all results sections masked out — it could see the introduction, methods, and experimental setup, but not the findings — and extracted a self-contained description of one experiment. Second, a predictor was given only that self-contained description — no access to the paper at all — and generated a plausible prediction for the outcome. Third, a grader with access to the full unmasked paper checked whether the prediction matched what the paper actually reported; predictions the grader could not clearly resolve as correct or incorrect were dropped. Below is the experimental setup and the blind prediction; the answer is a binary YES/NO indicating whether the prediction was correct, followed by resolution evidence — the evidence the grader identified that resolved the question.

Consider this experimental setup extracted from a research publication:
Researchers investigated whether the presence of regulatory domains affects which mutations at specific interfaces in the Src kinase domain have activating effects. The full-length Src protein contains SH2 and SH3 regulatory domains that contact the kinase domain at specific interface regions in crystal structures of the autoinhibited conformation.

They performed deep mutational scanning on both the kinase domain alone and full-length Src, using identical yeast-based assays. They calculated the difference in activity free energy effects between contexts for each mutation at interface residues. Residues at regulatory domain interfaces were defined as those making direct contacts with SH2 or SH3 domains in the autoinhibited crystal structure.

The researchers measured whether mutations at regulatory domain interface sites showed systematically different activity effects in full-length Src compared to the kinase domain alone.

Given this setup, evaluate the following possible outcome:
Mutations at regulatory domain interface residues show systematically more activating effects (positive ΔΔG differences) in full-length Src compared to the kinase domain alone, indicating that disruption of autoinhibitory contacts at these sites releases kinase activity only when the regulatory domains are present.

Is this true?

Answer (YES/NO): NO